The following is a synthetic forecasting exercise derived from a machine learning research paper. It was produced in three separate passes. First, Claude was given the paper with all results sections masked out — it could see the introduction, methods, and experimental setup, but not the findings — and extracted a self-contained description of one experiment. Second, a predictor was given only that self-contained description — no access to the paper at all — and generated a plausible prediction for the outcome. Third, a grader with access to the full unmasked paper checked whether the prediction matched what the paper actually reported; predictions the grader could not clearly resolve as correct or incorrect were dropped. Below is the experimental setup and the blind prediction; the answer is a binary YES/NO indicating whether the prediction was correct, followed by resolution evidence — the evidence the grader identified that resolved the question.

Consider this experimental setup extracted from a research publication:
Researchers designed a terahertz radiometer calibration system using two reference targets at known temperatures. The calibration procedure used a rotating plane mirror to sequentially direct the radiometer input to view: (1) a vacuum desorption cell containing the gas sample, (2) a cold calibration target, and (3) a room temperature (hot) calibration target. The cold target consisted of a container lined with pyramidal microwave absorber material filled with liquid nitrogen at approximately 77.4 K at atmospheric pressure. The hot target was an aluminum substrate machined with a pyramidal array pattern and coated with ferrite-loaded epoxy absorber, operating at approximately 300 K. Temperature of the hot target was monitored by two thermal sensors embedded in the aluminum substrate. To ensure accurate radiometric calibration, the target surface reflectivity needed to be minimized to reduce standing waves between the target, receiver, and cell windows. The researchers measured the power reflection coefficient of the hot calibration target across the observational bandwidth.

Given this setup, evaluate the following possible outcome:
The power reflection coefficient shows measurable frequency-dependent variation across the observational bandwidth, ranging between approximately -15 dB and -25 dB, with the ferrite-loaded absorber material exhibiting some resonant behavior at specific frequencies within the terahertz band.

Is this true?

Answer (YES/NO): NO